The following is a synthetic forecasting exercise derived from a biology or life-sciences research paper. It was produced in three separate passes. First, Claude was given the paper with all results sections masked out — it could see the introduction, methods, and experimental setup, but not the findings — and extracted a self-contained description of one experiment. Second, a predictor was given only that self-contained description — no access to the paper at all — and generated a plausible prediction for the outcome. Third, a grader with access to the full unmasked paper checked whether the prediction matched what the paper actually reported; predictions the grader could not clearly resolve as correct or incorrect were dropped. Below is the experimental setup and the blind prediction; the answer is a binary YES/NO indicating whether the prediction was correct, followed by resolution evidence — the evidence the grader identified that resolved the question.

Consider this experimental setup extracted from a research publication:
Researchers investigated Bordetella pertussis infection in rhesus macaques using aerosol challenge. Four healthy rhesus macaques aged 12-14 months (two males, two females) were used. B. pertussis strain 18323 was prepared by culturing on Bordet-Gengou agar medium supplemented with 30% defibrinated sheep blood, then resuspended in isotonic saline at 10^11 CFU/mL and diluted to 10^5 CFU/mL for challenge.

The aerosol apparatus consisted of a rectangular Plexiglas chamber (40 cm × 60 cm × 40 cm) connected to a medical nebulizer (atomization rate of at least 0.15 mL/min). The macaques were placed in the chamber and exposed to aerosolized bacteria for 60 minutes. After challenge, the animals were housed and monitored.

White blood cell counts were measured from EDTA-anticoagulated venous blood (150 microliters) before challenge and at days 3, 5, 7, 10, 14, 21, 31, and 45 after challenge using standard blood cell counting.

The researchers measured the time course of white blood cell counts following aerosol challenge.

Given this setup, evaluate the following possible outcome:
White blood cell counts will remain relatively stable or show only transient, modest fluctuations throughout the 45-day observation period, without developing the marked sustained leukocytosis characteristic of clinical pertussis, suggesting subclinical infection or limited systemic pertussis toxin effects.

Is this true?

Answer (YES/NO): NO